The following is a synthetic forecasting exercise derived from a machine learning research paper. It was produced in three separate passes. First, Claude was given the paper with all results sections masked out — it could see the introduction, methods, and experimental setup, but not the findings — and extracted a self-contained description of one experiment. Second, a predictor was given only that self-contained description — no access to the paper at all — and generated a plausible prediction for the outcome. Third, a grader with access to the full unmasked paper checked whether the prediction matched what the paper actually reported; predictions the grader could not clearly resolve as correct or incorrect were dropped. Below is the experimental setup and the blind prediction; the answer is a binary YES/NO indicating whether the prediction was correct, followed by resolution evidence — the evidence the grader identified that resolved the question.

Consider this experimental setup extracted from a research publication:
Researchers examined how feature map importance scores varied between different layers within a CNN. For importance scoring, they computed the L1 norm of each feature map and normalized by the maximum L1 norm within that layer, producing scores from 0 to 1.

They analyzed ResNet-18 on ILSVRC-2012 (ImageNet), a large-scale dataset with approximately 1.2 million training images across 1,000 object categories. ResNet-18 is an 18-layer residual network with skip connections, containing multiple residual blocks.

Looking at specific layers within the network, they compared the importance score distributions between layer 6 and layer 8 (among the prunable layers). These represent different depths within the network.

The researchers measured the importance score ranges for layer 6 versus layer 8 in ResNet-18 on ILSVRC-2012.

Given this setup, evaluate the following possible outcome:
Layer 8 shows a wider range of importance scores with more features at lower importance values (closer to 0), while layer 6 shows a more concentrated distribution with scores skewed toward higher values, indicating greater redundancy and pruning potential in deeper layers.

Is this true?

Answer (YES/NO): NO